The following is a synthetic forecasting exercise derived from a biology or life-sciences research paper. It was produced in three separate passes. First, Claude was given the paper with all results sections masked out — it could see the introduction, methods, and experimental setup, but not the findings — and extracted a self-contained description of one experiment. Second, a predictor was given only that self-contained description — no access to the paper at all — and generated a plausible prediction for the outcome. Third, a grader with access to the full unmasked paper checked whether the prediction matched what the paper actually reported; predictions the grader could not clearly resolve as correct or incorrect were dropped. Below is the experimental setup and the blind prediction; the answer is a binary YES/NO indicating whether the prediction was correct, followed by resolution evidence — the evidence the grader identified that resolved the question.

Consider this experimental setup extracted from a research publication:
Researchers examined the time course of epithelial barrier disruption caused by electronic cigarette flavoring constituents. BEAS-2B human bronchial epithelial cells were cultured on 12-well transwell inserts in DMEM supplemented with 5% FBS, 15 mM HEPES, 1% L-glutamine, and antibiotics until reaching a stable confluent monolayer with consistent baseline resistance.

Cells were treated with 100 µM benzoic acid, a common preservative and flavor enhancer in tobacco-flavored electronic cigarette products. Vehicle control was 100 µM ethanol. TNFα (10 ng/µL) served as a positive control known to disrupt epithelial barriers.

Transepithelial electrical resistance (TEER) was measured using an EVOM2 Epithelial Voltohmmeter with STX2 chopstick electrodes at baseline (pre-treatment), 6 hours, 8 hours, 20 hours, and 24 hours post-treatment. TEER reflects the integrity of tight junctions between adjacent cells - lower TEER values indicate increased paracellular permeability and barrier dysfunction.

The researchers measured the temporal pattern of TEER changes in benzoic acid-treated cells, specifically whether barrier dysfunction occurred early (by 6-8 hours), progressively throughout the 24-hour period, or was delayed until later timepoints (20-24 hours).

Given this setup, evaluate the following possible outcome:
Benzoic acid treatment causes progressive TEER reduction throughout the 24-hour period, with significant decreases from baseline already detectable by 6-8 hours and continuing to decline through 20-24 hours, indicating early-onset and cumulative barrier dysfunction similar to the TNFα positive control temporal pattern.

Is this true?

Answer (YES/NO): NO